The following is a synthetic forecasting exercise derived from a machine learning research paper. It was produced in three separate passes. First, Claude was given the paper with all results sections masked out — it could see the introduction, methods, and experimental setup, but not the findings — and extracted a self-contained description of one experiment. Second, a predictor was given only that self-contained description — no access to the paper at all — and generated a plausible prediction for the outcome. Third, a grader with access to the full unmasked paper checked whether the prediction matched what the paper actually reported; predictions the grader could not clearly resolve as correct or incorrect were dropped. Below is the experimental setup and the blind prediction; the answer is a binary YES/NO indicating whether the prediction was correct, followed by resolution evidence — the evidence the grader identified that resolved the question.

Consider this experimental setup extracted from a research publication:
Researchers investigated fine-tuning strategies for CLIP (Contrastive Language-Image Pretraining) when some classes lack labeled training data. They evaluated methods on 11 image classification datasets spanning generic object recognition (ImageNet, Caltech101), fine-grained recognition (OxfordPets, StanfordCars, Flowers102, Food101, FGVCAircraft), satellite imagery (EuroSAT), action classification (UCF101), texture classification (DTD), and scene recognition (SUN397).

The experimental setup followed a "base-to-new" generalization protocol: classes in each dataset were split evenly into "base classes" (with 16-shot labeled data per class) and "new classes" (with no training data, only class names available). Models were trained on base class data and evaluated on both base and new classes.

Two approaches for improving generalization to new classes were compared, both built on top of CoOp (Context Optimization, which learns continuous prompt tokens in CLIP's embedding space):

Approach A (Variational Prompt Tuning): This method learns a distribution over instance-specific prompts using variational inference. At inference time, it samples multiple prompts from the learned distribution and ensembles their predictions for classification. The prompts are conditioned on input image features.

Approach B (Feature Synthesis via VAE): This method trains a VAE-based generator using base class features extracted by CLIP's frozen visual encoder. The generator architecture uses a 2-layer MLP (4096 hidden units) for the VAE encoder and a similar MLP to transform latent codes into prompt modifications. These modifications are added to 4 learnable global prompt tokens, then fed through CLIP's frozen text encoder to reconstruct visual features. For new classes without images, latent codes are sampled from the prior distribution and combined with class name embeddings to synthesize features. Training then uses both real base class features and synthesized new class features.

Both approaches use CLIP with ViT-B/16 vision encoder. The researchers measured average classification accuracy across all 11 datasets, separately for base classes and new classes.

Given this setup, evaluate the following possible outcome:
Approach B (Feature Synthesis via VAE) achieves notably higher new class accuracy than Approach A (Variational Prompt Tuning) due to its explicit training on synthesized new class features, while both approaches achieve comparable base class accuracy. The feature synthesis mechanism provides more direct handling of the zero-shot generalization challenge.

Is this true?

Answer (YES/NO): NO